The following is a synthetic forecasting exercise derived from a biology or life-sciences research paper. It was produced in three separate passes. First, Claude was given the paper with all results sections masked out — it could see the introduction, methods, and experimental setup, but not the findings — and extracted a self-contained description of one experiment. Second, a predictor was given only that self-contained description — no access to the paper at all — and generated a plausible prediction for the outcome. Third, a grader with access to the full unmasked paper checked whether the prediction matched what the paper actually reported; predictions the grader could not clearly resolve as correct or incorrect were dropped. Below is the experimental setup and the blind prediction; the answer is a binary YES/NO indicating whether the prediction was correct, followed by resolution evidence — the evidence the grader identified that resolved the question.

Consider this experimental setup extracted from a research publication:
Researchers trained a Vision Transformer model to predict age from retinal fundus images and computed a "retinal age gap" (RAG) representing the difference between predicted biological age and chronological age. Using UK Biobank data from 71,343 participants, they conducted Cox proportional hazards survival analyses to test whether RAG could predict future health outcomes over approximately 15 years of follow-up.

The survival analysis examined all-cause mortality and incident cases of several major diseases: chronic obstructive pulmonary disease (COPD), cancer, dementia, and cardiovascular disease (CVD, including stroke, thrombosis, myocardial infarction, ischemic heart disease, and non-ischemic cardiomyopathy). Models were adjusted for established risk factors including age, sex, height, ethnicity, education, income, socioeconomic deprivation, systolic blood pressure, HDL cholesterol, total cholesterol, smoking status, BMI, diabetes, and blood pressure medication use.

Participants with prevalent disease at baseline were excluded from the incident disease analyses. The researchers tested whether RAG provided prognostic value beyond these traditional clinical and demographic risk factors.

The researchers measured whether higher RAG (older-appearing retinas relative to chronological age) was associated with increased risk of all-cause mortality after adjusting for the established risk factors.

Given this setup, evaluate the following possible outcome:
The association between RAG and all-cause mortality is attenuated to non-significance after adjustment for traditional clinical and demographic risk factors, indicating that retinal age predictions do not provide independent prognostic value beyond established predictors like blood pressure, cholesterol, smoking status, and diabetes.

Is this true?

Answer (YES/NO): NO